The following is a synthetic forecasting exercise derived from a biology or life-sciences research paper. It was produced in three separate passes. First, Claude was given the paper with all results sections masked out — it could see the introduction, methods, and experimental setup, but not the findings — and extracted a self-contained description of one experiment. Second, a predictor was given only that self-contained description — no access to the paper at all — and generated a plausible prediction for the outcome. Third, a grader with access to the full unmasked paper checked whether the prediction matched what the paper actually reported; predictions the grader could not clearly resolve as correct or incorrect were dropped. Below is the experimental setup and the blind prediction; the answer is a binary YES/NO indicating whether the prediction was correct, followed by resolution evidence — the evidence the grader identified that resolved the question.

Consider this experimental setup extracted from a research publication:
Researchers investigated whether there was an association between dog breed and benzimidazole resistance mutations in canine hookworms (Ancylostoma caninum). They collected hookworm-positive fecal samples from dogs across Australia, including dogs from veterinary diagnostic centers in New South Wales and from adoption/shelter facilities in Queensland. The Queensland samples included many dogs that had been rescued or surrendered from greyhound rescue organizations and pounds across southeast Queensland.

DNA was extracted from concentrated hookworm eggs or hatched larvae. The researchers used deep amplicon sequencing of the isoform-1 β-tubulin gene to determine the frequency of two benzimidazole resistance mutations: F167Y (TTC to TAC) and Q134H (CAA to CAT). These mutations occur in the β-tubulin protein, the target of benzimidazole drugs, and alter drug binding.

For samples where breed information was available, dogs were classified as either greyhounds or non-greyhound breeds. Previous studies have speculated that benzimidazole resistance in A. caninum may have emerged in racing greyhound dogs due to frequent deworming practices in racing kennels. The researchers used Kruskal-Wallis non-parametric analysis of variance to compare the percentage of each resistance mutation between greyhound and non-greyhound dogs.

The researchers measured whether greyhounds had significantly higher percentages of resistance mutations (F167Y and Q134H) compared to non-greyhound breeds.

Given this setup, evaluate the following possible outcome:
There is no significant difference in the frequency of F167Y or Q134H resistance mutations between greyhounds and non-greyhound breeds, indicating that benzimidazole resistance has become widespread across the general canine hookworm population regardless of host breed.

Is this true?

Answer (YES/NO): NO